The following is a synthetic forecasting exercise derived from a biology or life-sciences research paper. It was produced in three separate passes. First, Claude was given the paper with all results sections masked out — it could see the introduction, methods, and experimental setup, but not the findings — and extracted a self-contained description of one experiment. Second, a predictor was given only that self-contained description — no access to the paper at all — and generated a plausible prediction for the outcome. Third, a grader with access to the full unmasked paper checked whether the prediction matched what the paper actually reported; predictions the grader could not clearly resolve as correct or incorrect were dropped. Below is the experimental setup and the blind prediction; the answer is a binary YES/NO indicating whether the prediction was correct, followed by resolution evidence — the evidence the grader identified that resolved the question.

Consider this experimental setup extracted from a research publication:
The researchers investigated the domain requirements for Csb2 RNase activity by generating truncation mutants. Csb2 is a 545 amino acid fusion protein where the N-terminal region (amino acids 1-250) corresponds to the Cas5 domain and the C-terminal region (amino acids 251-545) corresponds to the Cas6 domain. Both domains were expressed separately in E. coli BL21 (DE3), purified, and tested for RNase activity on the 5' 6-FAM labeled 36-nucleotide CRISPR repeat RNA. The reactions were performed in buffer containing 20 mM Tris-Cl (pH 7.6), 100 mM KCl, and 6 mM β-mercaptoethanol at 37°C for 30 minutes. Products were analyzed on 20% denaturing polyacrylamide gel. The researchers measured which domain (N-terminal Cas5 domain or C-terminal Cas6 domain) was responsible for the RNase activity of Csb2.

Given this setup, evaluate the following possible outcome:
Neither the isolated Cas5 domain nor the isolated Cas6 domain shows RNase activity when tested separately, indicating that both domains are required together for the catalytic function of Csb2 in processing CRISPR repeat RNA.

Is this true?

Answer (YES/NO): NO